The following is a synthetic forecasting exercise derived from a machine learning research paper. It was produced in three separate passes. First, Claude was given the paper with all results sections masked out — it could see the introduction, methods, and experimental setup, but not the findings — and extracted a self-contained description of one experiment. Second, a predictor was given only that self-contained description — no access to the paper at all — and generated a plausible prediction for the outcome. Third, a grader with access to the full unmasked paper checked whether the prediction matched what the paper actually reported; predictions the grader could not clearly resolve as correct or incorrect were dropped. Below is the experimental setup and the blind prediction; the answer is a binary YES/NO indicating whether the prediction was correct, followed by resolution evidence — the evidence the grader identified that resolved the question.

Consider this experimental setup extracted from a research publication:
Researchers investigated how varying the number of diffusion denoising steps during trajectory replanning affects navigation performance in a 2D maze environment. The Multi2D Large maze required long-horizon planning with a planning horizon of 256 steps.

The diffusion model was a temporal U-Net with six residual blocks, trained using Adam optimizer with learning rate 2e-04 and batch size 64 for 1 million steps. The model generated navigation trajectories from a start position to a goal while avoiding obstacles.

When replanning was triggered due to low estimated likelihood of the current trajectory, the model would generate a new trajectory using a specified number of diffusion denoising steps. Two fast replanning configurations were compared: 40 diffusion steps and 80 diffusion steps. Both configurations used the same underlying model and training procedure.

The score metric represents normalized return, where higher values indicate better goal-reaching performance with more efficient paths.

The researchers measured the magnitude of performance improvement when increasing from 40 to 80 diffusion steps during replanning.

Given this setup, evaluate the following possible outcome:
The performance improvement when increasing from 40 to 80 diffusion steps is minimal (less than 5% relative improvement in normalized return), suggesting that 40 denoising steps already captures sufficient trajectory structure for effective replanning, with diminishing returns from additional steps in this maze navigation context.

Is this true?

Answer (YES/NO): NO